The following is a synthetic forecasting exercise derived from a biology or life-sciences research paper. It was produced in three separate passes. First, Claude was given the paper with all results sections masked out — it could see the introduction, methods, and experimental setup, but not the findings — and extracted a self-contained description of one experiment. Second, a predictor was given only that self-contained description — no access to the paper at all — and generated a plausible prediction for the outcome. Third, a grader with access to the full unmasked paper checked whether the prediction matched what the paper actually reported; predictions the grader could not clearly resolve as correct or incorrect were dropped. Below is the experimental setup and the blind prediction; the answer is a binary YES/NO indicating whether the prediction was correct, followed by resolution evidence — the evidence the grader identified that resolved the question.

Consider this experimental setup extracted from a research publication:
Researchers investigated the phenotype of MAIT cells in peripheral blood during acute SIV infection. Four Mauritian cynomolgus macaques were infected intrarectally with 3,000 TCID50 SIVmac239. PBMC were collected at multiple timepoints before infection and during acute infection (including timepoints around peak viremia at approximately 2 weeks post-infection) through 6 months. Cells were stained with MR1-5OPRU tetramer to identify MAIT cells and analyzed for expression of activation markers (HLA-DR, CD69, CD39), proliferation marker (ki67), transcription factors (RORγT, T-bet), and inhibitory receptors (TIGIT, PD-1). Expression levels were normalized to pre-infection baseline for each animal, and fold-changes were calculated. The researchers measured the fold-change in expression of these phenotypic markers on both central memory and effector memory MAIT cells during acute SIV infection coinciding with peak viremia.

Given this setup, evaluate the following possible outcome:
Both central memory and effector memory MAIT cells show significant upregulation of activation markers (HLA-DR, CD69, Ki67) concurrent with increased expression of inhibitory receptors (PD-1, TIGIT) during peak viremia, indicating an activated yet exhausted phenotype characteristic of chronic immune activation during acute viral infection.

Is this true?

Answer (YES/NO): NO